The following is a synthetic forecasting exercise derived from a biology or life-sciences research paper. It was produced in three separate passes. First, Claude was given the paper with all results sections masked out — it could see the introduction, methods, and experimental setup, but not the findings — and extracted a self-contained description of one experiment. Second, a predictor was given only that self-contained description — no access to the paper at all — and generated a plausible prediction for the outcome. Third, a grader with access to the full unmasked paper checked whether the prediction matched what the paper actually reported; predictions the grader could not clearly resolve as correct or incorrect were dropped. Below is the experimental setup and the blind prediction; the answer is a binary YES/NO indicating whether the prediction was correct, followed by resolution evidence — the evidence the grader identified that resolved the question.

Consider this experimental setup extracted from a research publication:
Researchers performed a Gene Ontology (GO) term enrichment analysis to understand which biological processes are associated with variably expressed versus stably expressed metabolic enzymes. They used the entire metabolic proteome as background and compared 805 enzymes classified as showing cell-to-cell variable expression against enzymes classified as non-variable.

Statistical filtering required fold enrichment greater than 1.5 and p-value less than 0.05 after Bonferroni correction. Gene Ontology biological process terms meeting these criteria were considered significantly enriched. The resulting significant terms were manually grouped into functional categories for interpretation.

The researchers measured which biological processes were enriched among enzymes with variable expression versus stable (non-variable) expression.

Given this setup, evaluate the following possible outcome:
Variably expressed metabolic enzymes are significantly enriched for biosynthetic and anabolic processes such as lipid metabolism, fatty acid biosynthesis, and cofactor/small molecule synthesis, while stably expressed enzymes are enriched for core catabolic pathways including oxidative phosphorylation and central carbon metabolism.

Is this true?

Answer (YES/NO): NO